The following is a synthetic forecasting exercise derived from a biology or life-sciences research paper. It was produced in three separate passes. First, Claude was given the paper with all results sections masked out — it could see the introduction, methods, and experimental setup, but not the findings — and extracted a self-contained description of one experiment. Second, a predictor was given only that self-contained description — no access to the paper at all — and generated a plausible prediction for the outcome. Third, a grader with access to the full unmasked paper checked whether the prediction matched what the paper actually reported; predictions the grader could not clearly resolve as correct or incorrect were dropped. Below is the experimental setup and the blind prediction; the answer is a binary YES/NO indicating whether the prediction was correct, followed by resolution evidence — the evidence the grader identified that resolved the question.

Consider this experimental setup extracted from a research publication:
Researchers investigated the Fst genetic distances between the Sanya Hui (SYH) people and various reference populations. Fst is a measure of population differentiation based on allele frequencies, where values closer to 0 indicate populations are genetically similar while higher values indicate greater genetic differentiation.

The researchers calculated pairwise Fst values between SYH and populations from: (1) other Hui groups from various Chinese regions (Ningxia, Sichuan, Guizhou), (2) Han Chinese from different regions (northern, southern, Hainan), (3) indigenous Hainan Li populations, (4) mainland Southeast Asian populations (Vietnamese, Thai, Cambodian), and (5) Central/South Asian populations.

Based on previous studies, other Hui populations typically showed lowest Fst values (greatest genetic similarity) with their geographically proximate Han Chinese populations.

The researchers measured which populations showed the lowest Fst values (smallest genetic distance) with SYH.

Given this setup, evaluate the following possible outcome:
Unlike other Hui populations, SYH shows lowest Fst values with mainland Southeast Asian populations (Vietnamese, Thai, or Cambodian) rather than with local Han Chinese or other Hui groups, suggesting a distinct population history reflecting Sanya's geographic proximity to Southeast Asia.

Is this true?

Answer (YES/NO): YES